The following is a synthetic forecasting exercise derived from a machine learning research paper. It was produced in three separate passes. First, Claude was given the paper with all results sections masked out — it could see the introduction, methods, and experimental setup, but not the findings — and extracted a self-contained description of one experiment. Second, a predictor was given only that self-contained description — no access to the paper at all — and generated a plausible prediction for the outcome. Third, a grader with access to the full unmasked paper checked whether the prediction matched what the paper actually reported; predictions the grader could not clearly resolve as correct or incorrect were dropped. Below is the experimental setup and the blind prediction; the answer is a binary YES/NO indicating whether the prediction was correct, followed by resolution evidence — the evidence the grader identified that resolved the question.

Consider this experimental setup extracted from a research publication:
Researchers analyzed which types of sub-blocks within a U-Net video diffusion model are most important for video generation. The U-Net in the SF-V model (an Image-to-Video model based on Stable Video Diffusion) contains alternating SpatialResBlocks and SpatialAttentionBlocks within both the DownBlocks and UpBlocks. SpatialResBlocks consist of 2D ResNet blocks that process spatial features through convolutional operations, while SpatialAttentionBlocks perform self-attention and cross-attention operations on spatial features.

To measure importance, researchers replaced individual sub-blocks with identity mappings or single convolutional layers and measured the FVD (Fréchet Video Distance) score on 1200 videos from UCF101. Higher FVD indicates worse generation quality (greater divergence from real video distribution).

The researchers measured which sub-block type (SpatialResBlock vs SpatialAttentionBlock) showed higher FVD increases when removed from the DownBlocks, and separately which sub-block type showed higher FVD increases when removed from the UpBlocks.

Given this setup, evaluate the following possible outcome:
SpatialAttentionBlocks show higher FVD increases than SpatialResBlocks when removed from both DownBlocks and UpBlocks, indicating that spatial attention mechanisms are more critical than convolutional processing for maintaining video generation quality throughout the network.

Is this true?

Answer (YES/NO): NO